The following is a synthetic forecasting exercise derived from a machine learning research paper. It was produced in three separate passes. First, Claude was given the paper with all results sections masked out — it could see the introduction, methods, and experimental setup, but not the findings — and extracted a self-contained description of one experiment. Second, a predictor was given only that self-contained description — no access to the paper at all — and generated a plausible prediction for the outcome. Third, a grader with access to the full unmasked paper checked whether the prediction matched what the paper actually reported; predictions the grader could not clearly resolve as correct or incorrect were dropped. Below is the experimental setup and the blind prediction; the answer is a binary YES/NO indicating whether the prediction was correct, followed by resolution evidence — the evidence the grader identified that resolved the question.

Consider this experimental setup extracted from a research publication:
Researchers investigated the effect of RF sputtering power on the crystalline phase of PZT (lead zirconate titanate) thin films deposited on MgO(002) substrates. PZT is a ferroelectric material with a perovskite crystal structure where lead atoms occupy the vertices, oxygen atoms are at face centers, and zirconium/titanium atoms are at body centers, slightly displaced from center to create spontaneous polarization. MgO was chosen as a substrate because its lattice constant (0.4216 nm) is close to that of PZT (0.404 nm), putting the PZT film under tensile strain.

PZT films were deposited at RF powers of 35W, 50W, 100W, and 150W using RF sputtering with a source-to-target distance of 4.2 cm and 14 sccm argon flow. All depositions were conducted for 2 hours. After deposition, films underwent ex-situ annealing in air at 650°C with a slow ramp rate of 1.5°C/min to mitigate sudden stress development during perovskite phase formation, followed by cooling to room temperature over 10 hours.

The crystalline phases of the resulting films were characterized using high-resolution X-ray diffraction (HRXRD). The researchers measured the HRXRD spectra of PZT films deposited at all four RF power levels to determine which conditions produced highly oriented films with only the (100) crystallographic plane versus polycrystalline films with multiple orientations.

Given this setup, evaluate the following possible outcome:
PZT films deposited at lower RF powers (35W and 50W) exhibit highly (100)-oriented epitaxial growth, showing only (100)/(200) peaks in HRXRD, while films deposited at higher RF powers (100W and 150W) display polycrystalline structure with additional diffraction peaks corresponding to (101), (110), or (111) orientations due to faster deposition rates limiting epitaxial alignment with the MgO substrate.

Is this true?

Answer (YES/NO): NO